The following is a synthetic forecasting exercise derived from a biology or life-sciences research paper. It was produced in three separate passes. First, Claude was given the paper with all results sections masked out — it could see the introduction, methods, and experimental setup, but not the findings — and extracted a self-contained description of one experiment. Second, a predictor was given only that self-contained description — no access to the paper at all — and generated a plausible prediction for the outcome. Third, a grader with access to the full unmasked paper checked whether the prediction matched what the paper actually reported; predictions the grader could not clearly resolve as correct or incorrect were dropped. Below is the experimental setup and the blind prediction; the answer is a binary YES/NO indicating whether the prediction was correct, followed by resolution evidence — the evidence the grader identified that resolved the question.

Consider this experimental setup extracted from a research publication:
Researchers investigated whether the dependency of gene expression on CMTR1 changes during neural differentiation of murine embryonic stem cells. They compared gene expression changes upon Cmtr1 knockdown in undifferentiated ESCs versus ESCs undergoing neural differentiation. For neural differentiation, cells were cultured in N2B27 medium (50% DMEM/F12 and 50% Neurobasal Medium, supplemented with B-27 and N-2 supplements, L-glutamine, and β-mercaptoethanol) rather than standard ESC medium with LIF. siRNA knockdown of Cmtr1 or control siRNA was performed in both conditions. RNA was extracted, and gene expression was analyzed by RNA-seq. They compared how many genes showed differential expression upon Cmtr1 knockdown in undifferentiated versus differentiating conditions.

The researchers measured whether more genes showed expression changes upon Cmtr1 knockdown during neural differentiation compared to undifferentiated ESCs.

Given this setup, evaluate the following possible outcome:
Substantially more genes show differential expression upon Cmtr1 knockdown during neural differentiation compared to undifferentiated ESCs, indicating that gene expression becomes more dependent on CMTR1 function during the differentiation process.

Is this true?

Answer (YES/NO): YES